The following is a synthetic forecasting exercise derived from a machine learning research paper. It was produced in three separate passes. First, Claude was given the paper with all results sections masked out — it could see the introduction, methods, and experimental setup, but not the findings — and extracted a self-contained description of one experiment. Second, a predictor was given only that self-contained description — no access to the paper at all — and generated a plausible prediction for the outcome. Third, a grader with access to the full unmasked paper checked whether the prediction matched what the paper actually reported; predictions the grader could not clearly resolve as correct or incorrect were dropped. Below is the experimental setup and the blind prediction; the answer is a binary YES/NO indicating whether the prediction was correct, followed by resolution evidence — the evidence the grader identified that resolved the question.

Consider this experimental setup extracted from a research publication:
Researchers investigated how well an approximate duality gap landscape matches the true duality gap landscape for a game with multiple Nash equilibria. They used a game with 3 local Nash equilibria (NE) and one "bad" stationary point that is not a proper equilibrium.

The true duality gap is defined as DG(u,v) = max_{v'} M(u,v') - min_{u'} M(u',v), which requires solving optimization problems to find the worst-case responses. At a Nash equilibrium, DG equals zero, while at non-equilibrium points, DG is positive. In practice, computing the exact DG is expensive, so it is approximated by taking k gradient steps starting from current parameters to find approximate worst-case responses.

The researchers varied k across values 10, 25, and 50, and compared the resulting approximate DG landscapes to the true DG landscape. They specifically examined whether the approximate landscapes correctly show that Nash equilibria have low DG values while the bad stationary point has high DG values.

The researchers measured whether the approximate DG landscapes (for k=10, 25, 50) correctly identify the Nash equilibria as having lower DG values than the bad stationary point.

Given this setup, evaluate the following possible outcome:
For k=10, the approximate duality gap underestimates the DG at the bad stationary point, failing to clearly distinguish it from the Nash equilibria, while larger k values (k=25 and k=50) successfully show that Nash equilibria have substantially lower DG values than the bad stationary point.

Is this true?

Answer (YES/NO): NO